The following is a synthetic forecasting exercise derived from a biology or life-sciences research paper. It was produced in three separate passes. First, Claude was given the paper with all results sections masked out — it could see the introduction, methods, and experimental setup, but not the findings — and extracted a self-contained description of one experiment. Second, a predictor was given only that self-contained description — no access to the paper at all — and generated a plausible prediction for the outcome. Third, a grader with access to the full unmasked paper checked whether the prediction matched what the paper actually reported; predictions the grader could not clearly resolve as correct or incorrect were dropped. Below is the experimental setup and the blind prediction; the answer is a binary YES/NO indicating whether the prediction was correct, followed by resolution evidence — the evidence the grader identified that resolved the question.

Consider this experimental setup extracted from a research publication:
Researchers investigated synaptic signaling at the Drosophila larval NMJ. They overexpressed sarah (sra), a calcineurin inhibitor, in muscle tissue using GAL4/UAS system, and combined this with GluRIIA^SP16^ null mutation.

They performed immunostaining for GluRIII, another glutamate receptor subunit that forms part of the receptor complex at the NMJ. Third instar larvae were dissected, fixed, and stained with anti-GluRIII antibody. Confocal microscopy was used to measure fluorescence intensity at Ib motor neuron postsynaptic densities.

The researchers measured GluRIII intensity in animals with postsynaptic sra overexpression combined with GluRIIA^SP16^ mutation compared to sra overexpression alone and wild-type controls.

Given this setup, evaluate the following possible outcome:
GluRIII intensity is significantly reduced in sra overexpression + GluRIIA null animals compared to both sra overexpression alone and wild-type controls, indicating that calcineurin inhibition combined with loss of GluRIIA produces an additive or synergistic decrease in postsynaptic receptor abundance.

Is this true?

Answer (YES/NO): NO